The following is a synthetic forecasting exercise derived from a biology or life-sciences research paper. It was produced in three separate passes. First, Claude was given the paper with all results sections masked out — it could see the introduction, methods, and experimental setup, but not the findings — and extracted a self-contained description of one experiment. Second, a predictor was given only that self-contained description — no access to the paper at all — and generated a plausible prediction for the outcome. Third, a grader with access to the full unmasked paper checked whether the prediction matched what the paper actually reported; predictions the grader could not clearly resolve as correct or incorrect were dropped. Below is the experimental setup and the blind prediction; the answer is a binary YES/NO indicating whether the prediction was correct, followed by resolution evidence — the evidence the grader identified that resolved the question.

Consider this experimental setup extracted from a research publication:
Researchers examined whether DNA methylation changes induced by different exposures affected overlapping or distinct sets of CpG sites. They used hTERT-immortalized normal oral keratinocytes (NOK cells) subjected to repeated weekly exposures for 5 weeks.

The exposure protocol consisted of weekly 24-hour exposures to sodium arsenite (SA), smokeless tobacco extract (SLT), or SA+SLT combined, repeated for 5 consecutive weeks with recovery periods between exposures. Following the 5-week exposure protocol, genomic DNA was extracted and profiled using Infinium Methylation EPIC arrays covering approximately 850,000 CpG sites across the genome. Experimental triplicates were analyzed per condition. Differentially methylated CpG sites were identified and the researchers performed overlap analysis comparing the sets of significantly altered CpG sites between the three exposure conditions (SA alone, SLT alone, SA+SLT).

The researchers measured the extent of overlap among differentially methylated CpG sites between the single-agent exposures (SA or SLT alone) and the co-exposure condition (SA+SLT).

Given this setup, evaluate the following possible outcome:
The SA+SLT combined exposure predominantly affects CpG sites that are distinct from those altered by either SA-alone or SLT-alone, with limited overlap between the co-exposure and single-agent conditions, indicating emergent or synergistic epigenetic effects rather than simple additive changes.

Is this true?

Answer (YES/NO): YES